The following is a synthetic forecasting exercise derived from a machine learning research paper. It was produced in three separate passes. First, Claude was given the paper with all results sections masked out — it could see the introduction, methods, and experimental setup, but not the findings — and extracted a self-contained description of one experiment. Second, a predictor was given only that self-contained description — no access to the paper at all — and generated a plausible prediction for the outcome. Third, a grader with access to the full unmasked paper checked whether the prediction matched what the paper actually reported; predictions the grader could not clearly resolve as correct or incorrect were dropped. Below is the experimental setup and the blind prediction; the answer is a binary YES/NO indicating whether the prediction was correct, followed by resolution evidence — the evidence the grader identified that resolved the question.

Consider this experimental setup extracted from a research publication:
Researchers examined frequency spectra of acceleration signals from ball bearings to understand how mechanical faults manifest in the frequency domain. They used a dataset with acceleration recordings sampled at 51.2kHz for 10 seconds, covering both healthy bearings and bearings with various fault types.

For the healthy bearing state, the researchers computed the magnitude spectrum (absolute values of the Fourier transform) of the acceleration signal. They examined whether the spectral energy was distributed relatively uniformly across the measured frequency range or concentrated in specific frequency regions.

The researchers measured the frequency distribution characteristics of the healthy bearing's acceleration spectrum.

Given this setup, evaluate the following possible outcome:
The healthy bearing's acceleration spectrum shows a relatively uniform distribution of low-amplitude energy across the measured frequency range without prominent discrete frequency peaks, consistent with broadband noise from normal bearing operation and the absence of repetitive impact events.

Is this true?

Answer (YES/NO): NO